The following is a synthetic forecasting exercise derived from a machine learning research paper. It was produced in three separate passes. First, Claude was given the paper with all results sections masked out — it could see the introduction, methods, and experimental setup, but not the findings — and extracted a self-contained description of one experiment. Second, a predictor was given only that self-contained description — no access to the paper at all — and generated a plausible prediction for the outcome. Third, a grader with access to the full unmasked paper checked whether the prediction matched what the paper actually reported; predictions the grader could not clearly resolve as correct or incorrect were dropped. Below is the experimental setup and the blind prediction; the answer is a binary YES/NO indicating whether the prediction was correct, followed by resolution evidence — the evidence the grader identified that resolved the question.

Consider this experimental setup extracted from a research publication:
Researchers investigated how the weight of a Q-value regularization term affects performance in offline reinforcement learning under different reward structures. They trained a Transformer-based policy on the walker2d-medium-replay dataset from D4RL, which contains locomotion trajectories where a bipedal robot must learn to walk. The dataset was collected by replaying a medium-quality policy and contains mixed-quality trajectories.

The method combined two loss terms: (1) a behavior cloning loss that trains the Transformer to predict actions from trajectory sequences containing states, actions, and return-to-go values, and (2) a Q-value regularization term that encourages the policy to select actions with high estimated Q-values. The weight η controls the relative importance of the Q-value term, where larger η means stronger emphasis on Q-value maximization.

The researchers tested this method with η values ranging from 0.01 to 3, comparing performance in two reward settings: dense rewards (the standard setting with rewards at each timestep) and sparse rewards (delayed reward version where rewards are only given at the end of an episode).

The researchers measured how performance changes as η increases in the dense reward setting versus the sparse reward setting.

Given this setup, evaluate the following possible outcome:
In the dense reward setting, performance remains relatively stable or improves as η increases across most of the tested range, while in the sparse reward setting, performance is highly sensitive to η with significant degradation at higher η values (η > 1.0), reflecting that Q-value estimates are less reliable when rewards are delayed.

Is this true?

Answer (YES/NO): NO